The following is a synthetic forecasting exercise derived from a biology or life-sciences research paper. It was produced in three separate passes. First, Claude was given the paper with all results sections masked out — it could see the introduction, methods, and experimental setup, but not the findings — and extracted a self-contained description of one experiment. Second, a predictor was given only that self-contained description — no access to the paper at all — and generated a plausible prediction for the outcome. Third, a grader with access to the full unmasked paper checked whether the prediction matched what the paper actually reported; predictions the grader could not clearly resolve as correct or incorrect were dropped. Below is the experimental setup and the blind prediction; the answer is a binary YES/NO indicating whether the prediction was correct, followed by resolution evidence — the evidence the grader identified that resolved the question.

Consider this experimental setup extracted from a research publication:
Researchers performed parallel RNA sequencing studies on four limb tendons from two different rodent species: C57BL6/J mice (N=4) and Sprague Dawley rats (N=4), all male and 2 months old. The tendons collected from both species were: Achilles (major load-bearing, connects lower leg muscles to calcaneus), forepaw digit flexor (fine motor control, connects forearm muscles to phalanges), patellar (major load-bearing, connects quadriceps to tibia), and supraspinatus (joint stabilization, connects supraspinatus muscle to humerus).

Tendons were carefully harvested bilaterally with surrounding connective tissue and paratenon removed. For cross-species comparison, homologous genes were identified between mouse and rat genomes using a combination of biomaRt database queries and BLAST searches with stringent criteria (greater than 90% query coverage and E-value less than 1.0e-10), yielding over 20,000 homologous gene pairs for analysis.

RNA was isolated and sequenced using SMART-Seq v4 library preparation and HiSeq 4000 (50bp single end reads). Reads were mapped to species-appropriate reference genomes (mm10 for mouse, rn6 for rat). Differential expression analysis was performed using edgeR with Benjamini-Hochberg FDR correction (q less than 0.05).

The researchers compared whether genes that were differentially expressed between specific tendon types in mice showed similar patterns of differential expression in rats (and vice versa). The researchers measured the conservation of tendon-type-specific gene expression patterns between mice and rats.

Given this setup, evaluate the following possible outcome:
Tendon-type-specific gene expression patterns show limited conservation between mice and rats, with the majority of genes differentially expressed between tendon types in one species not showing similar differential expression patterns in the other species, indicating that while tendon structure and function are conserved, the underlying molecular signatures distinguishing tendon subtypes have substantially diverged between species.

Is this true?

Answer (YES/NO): YES